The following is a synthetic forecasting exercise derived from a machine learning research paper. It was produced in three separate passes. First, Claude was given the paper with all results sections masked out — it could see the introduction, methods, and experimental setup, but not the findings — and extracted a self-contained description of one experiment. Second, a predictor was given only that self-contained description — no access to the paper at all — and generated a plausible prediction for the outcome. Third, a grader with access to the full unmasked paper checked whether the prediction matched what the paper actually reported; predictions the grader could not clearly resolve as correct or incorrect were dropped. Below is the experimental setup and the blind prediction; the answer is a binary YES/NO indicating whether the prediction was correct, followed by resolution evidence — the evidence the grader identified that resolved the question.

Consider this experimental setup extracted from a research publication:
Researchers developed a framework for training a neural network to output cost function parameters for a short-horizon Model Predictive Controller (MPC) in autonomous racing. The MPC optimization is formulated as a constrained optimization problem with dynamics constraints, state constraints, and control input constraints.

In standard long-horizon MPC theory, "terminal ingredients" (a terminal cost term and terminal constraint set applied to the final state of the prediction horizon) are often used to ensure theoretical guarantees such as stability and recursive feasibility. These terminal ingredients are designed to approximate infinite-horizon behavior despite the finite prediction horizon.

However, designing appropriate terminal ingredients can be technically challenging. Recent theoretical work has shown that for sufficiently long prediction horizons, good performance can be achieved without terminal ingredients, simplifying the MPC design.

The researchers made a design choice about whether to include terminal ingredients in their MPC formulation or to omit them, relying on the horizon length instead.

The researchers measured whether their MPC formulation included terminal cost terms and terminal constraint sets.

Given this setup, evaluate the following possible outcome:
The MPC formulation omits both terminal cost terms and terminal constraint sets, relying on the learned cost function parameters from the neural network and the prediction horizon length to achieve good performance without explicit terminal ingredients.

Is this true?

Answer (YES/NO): YES